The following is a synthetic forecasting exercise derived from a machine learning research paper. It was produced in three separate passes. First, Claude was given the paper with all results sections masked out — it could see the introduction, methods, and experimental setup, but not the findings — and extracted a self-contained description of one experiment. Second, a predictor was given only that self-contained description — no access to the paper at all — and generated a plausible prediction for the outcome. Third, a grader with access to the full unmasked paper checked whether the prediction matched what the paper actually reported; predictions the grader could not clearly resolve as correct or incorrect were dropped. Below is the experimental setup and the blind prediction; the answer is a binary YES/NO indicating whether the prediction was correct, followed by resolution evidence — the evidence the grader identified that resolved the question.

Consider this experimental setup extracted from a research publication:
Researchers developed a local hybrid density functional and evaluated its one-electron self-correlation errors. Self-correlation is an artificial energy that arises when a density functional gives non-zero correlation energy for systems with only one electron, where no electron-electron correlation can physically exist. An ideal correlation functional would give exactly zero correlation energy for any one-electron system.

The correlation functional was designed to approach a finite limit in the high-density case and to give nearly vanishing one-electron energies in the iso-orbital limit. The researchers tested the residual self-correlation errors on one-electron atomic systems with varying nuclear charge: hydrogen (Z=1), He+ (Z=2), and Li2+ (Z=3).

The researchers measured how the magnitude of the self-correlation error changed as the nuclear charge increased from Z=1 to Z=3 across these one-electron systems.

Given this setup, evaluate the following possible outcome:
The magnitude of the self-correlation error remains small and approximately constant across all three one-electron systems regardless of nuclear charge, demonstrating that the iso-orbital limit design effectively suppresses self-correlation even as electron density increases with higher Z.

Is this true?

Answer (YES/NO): NO